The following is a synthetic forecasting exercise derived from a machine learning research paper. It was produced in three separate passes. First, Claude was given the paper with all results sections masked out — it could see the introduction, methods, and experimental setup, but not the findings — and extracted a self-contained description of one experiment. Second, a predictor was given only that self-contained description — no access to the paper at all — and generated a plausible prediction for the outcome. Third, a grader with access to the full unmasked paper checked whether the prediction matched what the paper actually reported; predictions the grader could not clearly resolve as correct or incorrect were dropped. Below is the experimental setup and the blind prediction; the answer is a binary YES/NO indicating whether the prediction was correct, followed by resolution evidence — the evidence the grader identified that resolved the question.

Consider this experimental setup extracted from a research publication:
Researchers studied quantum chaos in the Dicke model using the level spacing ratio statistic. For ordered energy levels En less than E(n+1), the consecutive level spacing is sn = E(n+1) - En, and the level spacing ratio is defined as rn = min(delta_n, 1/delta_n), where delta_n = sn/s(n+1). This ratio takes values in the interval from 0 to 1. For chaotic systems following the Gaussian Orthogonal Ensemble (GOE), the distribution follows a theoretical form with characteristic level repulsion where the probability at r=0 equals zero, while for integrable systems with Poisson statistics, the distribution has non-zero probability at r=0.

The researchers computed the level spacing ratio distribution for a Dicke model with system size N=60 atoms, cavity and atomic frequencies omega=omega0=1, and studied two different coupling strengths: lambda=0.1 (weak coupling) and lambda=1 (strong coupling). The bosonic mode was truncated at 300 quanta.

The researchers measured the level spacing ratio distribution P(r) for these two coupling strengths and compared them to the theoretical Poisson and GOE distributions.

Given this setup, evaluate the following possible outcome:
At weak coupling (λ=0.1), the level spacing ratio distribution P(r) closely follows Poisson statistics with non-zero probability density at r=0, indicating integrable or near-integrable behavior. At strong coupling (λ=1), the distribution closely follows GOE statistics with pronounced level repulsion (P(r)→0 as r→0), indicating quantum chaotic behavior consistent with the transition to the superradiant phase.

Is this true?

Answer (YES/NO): YES